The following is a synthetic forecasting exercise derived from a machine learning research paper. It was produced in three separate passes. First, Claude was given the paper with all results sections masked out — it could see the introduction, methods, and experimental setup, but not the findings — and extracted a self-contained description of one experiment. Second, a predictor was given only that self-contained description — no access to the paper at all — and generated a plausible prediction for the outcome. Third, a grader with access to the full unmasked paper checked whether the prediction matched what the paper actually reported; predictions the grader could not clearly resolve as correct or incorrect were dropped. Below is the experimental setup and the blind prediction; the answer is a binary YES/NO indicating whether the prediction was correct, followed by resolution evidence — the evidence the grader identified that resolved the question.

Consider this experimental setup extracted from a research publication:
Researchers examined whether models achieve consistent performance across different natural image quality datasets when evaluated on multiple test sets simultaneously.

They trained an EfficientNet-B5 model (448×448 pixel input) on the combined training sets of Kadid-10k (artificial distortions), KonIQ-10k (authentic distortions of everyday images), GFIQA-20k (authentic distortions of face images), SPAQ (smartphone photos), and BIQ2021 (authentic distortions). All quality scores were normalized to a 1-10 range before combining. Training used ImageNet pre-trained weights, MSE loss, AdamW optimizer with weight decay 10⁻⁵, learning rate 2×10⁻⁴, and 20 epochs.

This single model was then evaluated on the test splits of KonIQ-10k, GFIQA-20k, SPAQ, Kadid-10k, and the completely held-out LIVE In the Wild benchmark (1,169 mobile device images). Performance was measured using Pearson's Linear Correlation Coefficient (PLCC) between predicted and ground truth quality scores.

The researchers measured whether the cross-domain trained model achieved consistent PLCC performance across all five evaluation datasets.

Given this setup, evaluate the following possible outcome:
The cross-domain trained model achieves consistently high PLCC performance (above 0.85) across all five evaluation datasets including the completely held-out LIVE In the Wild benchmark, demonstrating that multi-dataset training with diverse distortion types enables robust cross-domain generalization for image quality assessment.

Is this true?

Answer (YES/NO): NO